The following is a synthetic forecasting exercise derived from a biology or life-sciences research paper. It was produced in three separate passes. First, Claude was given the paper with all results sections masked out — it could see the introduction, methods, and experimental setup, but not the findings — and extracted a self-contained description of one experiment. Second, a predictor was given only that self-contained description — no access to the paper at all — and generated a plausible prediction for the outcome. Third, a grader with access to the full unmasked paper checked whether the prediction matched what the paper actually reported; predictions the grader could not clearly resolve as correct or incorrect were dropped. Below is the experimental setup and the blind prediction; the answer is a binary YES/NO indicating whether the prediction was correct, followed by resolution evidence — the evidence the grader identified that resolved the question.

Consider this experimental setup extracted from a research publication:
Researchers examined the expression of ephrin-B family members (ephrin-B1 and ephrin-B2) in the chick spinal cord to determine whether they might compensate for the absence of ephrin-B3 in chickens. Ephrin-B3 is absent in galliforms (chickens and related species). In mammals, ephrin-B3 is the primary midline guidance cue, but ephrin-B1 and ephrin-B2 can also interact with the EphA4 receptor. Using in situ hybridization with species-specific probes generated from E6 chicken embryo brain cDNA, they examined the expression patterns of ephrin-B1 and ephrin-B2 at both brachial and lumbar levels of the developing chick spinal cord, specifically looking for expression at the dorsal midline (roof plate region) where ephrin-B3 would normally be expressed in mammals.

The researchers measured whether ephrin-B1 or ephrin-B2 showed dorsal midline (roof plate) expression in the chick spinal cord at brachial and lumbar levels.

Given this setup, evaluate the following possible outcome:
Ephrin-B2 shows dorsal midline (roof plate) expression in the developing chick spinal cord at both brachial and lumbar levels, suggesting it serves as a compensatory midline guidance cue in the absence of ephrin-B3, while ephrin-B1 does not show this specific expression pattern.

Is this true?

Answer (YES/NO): NO